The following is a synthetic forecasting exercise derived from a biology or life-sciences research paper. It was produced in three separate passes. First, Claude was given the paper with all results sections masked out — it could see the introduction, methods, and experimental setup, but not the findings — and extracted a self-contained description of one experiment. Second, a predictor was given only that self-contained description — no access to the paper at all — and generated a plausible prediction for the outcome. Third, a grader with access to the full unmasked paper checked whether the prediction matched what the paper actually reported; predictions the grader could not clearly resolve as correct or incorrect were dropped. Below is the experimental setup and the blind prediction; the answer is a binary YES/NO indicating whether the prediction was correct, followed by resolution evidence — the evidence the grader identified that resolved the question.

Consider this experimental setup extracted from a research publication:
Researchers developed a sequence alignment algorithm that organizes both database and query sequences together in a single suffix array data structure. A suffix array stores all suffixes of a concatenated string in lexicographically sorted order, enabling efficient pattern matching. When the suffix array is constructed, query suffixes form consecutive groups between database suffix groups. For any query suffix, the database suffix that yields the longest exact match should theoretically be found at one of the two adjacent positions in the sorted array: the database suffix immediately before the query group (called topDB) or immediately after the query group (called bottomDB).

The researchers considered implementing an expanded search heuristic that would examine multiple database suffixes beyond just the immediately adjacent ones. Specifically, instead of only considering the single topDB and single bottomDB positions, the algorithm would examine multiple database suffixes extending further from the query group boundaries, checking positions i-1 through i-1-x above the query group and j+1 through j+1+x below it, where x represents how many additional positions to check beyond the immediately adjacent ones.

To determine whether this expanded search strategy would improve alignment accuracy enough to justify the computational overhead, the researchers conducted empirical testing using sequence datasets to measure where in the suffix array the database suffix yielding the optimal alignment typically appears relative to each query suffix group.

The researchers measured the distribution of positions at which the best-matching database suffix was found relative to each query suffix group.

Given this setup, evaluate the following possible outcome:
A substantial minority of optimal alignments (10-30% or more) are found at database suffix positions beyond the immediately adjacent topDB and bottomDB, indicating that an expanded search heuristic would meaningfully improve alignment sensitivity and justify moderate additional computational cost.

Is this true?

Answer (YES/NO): NO